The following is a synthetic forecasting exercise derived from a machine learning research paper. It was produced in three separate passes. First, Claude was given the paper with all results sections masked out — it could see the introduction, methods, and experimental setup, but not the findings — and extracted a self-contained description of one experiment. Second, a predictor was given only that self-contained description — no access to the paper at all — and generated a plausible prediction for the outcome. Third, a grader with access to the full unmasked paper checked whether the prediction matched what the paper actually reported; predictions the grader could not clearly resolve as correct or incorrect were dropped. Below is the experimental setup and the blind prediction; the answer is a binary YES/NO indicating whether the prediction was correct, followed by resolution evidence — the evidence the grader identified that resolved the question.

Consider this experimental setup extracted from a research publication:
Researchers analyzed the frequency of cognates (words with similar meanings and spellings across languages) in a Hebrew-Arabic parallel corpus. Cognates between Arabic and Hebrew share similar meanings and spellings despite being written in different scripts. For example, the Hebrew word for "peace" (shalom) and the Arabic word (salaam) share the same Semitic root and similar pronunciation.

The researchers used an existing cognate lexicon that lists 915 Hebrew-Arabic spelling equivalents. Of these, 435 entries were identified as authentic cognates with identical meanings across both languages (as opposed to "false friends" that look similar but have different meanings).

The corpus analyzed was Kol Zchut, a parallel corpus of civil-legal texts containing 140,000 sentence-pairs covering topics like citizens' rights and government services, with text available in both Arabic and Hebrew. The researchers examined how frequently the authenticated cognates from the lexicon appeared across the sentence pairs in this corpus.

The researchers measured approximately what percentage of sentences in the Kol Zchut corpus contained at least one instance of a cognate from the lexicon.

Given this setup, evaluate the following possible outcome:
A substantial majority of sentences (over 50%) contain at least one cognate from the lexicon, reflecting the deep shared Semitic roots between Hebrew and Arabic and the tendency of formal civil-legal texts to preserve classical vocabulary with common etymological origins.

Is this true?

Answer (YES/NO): NO